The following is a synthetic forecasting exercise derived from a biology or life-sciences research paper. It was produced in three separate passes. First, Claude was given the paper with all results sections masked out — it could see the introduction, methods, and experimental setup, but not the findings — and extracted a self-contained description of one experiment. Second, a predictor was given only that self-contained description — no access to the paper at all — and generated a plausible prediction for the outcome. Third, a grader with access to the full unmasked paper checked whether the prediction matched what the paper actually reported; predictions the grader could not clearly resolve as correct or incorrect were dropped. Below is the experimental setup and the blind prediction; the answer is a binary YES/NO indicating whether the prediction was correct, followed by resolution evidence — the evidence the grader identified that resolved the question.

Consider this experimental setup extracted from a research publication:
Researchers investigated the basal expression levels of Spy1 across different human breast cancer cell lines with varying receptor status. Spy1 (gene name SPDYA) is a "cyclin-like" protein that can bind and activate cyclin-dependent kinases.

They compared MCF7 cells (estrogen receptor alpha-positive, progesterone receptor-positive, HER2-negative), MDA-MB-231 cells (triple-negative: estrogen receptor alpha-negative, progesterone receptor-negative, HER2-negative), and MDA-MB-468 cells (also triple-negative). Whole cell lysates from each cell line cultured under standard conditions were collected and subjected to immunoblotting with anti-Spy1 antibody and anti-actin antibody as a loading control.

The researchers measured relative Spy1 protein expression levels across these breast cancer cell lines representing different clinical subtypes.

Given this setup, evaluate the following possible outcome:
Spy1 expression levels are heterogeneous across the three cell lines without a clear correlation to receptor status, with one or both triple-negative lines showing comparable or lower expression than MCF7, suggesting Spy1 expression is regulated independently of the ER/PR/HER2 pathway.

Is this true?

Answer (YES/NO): NO